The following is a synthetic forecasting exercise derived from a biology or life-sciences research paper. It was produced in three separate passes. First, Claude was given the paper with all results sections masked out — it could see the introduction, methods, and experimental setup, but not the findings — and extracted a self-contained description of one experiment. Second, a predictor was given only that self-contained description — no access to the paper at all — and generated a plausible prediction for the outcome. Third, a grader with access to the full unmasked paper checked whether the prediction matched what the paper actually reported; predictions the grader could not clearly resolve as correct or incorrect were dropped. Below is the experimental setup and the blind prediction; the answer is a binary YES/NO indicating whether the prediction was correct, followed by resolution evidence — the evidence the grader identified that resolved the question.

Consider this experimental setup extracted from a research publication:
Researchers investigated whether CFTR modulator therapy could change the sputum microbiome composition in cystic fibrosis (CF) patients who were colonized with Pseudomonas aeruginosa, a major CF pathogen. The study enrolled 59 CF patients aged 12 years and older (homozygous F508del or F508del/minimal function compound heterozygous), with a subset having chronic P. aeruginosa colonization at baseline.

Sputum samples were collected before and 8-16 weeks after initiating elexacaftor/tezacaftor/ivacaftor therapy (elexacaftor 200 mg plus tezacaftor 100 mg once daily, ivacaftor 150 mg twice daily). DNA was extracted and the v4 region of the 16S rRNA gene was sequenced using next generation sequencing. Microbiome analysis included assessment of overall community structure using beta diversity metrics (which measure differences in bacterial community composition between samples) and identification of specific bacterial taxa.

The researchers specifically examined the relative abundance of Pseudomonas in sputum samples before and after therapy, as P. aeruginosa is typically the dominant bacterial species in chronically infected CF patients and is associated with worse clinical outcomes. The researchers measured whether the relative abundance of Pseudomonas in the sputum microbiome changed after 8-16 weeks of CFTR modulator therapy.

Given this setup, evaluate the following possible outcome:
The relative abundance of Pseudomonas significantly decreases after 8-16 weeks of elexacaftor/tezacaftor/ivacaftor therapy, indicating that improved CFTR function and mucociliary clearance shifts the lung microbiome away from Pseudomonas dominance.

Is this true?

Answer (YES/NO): YES